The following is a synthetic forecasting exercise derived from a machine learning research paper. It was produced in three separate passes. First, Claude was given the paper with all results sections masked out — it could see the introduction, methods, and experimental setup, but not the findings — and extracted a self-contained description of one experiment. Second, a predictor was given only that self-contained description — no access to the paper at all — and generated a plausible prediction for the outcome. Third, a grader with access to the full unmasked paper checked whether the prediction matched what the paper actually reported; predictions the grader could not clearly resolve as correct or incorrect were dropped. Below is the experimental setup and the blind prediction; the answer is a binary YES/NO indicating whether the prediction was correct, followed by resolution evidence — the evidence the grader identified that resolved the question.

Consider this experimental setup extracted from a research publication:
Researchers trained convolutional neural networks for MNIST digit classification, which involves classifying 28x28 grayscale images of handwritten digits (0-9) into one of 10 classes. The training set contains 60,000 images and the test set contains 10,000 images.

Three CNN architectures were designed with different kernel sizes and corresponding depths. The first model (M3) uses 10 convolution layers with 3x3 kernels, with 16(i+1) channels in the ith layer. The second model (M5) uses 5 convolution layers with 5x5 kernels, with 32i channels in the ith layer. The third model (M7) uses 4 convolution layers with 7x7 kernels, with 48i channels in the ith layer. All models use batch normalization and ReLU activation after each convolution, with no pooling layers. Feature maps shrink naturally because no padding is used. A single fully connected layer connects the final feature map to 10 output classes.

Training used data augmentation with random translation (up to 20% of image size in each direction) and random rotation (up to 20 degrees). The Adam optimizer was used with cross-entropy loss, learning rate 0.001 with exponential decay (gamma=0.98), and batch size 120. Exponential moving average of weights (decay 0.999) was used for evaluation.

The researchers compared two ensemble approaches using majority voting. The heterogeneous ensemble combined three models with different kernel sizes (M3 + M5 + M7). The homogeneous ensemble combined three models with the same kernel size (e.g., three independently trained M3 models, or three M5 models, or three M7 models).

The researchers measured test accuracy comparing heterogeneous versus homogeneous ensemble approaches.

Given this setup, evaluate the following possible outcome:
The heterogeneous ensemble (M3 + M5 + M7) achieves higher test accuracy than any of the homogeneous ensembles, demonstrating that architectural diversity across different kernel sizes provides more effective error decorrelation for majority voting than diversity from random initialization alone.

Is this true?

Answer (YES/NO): YES